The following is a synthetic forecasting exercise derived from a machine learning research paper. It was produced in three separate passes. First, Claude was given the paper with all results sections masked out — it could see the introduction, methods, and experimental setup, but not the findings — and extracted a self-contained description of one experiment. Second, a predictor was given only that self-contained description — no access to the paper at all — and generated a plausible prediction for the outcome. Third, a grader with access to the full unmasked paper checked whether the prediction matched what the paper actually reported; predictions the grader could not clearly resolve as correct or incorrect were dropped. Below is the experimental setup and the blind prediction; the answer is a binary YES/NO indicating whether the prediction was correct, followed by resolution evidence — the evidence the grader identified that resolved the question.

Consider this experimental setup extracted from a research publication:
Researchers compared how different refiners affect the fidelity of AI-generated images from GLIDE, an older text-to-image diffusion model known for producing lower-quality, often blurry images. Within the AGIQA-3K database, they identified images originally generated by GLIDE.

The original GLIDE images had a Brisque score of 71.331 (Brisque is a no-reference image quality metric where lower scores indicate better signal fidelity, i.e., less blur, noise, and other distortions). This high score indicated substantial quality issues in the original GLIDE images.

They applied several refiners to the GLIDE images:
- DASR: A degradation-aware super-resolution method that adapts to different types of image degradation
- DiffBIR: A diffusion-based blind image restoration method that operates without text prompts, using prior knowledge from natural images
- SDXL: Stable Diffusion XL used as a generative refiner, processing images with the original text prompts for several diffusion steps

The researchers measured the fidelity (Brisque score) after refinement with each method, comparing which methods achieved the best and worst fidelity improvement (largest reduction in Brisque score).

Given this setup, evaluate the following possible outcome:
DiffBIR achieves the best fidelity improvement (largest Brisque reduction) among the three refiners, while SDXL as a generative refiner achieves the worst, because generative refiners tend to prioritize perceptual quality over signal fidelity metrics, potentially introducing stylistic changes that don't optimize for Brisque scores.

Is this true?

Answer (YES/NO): NO